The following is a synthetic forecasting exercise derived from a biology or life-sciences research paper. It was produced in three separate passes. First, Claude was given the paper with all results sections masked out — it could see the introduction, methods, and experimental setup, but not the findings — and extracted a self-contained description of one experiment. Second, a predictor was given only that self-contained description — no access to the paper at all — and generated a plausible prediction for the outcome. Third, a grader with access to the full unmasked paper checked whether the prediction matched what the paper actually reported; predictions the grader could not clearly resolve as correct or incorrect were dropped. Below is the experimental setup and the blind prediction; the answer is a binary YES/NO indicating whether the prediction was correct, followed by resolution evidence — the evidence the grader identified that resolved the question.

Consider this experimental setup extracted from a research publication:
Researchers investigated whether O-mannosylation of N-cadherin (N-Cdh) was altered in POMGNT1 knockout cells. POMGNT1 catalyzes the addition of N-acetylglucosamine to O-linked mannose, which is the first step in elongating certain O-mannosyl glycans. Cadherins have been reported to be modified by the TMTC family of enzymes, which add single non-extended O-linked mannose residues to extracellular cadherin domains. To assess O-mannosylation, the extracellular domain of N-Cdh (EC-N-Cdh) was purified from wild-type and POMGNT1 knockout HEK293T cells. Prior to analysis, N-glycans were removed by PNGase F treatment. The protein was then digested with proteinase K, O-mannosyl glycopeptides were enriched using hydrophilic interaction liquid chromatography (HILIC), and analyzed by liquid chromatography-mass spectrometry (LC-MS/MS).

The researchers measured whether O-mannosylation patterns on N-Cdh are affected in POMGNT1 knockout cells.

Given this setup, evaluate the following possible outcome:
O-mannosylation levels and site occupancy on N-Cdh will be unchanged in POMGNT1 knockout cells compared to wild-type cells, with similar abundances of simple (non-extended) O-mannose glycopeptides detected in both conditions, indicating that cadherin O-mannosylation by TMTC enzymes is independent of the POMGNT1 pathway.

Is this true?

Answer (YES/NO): YES